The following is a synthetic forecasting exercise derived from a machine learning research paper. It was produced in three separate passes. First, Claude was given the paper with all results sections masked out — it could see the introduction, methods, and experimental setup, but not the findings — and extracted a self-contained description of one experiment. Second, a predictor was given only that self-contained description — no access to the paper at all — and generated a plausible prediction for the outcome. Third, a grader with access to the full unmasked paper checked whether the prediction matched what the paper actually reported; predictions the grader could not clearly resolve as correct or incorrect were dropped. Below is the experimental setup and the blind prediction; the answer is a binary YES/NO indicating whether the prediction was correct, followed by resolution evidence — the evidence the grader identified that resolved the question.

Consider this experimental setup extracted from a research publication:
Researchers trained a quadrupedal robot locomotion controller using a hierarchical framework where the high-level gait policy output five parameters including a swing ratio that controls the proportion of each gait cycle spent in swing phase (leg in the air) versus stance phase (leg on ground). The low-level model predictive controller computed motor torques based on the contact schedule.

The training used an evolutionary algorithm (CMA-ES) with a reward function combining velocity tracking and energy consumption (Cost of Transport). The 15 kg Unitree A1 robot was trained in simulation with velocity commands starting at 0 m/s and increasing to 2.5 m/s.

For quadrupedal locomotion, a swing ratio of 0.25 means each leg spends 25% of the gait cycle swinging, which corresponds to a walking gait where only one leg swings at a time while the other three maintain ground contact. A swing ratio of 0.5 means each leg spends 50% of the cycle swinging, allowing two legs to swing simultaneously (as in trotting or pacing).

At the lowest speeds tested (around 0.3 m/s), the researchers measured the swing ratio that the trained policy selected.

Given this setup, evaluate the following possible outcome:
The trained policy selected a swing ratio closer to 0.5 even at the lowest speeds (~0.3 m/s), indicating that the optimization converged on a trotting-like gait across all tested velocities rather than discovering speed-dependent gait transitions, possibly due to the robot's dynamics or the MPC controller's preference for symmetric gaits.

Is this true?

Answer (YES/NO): NO